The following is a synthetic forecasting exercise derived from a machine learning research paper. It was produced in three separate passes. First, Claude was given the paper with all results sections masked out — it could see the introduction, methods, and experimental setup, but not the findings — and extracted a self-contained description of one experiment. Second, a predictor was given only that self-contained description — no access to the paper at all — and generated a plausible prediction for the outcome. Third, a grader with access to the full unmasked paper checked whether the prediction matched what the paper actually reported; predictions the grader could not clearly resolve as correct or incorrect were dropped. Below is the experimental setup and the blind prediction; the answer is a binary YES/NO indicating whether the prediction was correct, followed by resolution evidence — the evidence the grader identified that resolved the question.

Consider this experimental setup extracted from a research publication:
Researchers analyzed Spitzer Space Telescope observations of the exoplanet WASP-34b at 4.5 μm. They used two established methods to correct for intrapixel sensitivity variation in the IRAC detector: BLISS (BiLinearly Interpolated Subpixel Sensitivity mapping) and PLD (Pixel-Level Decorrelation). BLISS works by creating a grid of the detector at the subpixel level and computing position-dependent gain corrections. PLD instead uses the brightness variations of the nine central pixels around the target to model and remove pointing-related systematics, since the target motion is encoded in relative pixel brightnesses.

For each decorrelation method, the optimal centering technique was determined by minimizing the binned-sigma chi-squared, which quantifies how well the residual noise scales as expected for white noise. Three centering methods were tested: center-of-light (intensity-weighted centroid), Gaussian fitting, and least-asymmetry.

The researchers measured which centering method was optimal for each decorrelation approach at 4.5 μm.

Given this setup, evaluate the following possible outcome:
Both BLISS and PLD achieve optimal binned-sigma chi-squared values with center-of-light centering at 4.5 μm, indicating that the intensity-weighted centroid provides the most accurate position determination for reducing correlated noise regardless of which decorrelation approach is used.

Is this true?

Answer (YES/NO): NO